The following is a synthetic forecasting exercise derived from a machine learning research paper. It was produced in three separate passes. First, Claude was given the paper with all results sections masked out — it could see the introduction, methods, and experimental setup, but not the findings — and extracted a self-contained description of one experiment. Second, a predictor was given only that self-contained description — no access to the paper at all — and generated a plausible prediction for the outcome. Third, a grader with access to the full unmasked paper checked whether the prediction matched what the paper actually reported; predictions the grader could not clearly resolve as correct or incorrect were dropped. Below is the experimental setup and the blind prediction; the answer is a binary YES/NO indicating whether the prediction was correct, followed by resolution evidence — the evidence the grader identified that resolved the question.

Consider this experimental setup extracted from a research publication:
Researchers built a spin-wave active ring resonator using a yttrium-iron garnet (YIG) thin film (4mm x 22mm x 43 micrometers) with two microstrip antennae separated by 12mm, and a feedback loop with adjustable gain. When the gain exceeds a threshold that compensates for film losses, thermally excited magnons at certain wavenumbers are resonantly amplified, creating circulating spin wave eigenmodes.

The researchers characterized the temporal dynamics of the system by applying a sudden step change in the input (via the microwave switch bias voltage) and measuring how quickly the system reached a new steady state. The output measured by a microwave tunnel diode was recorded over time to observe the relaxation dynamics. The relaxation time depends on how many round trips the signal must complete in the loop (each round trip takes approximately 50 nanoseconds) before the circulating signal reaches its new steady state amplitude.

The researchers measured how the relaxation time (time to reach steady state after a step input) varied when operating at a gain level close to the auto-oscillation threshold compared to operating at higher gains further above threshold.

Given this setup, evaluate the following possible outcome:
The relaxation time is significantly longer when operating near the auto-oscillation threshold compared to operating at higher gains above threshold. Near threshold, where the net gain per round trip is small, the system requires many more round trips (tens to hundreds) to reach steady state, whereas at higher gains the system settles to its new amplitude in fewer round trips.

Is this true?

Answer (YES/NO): YES